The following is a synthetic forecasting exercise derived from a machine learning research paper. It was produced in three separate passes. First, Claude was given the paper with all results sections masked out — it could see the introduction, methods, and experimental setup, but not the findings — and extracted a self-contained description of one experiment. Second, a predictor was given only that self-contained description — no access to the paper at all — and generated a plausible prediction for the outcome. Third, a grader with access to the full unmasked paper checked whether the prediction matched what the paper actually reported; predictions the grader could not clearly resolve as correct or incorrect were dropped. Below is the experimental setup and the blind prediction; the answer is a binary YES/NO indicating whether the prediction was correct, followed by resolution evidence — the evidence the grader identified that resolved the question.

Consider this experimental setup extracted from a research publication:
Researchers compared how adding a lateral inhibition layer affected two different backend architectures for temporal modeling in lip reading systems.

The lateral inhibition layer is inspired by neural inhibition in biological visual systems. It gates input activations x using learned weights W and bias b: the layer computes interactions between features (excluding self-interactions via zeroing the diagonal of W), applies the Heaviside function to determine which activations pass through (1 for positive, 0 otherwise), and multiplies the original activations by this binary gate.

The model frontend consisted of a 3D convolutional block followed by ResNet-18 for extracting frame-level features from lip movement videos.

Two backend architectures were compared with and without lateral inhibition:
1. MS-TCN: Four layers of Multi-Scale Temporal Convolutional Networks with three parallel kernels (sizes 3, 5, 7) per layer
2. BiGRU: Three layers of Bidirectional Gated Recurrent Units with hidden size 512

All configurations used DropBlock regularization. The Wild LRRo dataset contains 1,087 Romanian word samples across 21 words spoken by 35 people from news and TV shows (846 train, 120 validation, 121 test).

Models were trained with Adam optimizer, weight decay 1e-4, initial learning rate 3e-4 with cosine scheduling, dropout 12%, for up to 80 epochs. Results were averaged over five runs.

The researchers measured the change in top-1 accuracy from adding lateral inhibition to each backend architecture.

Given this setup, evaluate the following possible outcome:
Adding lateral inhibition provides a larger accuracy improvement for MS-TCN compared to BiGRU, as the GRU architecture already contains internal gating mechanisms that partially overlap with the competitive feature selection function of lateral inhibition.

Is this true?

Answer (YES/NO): NO